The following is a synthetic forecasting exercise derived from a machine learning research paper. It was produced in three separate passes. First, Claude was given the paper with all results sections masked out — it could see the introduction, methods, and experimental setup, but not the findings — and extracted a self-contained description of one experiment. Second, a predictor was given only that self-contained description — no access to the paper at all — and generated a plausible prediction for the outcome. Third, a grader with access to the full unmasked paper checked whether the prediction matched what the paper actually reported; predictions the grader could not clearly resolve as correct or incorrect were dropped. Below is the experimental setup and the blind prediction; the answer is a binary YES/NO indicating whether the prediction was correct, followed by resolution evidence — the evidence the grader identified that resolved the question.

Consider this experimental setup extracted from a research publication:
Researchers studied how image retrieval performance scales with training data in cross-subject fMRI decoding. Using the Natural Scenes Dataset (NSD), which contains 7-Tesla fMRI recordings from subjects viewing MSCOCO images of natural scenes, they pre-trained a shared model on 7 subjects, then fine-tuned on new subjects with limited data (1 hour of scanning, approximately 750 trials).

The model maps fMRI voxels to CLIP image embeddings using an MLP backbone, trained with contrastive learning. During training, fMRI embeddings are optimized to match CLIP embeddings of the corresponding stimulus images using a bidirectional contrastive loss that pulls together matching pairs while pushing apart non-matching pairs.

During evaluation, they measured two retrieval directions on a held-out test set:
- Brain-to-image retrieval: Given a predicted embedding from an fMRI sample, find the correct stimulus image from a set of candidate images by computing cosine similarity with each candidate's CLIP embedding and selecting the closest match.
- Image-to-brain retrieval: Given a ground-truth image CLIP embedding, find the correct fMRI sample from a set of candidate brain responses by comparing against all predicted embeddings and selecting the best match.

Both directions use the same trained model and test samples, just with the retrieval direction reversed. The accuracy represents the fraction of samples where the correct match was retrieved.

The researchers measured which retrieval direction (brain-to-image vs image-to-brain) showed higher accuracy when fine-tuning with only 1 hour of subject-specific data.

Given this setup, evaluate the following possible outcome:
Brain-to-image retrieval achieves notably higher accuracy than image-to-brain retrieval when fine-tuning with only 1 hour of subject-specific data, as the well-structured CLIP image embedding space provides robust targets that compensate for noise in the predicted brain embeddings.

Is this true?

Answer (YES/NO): YES